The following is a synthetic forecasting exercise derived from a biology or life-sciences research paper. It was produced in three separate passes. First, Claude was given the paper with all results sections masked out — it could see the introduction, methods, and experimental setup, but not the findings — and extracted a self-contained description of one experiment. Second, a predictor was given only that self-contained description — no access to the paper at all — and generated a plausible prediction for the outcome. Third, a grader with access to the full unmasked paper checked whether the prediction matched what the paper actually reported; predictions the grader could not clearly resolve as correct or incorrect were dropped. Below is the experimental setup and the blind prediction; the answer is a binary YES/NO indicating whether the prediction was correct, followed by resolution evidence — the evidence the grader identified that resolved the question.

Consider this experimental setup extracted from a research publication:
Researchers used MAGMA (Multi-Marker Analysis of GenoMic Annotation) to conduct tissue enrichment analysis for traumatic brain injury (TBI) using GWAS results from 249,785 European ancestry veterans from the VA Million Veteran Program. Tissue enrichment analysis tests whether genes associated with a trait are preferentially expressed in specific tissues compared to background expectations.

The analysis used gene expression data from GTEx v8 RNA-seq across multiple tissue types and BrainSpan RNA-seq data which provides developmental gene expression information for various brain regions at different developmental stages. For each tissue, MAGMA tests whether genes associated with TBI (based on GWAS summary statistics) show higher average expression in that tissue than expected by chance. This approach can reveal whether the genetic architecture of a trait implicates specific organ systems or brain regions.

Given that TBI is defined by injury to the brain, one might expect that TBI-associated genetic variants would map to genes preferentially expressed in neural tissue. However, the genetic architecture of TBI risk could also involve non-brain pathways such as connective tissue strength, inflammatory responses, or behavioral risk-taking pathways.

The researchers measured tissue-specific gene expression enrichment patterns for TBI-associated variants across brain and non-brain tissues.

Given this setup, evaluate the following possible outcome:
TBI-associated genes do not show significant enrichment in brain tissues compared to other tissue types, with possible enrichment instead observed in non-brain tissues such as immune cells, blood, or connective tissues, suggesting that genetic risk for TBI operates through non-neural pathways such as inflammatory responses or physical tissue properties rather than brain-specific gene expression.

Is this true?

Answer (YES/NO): NO